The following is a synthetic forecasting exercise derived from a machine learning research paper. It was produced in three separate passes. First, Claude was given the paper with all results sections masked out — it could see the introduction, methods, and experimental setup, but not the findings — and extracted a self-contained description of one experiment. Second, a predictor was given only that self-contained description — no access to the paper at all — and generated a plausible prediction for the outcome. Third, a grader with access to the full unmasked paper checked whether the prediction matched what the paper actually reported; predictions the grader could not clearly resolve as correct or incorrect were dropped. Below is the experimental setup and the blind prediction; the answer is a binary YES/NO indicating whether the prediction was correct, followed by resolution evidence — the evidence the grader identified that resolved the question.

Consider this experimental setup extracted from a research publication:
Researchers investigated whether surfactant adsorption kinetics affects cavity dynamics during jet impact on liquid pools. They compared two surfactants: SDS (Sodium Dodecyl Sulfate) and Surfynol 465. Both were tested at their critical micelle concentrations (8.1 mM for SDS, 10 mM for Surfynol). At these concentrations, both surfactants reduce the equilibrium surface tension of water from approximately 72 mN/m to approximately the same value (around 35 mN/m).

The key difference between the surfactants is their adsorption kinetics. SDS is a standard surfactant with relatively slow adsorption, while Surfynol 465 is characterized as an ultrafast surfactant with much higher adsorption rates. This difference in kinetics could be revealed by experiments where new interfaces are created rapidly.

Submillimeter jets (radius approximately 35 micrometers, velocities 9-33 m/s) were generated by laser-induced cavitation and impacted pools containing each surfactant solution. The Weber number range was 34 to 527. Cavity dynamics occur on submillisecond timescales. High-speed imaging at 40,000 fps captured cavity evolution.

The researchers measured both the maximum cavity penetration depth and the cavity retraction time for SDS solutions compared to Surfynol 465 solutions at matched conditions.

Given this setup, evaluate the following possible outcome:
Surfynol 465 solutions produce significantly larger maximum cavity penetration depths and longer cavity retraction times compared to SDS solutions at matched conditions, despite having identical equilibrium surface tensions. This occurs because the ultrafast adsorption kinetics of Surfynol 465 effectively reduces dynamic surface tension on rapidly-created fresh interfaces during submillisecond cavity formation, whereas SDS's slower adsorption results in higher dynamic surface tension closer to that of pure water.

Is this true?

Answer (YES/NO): YES